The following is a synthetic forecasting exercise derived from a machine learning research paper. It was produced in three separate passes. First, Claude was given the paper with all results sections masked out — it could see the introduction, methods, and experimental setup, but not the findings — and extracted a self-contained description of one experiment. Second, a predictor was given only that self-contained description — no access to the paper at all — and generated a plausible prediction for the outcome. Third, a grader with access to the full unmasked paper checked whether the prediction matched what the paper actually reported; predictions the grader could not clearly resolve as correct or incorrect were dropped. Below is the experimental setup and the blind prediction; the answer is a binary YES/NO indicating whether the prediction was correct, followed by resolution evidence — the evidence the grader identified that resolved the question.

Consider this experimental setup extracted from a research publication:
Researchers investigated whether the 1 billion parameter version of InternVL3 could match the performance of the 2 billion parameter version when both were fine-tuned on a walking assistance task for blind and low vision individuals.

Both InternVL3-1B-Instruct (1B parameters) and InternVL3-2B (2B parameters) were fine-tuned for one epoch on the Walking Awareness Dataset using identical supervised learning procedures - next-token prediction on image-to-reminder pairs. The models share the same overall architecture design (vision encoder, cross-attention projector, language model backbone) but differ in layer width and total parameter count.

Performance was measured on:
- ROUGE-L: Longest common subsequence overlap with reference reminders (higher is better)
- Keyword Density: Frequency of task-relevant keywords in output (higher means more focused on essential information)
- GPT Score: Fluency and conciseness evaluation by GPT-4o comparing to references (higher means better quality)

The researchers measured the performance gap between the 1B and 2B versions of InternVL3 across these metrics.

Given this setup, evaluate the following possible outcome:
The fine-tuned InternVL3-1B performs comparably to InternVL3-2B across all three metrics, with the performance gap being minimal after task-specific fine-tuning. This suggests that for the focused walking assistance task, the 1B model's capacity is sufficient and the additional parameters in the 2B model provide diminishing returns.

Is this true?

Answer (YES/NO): YES